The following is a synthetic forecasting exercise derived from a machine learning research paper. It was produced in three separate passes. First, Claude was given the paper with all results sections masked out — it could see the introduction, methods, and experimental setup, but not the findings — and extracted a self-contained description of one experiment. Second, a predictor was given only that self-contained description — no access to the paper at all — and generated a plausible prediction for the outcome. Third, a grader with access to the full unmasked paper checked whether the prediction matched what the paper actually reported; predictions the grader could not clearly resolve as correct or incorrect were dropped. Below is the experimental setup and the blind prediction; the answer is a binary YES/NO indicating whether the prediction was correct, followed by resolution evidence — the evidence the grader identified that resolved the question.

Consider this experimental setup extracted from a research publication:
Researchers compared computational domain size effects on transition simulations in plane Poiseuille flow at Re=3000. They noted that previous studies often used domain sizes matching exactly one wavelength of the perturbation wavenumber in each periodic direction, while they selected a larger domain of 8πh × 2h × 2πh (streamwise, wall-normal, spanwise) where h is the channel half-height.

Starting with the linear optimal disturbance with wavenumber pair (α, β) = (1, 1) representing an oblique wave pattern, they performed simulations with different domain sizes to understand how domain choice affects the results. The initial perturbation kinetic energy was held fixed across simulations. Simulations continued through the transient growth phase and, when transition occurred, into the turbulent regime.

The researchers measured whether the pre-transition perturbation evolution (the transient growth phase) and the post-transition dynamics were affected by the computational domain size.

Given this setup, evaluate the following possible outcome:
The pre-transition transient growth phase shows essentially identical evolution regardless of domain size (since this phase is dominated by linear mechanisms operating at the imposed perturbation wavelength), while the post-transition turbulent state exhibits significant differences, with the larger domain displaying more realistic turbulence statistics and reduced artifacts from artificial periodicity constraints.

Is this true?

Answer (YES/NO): YES